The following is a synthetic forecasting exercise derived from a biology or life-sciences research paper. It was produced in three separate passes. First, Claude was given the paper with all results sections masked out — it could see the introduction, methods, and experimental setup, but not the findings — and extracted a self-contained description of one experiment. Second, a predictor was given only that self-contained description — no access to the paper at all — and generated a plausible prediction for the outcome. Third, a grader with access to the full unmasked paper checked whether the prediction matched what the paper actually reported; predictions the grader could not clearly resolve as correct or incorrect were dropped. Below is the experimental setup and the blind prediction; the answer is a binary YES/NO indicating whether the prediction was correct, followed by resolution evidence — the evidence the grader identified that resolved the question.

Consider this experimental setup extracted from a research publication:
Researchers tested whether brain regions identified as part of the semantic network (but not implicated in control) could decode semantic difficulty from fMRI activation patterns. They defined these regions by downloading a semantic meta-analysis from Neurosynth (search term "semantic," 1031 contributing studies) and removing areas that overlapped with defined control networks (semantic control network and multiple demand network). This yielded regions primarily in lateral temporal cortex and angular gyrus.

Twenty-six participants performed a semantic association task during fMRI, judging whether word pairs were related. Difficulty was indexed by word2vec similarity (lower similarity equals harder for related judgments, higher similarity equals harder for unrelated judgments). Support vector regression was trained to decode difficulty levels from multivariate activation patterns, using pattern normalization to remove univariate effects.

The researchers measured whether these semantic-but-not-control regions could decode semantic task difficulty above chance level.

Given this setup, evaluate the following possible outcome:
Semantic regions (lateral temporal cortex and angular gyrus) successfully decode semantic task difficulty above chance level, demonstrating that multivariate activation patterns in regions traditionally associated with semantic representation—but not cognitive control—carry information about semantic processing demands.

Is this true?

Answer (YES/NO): YES